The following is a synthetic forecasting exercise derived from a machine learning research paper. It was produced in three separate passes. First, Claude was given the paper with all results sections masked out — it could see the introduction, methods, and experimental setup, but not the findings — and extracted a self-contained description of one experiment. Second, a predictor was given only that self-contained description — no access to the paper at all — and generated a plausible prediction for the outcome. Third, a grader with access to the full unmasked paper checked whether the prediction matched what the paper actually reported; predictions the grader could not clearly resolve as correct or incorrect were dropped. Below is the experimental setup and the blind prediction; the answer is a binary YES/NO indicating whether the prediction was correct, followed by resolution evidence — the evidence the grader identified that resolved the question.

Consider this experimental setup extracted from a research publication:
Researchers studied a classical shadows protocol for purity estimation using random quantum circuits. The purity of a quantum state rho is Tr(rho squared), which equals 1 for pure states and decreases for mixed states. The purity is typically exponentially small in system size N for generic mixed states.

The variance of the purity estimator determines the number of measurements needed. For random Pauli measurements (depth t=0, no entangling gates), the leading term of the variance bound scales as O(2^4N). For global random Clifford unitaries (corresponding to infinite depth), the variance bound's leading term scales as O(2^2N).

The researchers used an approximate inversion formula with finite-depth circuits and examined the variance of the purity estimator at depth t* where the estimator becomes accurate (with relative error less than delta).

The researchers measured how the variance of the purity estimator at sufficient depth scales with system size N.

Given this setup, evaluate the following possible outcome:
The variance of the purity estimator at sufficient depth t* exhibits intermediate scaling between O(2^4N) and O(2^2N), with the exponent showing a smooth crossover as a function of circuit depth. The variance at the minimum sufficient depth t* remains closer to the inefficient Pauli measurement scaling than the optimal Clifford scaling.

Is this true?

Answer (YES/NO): NO